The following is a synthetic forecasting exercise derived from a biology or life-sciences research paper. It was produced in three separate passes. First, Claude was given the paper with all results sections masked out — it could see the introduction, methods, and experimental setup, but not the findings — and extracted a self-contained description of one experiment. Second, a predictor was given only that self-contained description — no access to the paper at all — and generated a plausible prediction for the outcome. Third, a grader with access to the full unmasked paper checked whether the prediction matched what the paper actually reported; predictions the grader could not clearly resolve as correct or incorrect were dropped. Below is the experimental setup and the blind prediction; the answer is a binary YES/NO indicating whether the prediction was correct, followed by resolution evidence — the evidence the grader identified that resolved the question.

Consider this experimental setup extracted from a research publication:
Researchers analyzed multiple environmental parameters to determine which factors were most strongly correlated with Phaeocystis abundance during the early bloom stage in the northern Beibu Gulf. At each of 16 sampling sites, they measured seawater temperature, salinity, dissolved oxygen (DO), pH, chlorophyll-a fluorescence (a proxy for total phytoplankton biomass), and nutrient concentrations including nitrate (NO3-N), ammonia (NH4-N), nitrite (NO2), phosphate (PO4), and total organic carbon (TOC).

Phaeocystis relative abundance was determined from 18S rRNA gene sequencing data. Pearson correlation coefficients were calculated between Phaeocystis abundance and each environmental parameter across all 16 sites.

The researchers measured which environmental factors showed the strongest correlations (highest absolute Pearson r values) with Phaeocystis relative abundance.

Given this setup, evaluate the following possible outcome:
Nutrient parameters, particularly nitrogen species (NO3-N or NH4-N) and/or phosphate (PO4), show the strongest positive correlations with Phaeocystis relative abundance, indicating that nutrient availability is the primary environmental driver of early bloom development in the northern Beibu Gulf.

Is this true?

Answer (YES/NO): NO